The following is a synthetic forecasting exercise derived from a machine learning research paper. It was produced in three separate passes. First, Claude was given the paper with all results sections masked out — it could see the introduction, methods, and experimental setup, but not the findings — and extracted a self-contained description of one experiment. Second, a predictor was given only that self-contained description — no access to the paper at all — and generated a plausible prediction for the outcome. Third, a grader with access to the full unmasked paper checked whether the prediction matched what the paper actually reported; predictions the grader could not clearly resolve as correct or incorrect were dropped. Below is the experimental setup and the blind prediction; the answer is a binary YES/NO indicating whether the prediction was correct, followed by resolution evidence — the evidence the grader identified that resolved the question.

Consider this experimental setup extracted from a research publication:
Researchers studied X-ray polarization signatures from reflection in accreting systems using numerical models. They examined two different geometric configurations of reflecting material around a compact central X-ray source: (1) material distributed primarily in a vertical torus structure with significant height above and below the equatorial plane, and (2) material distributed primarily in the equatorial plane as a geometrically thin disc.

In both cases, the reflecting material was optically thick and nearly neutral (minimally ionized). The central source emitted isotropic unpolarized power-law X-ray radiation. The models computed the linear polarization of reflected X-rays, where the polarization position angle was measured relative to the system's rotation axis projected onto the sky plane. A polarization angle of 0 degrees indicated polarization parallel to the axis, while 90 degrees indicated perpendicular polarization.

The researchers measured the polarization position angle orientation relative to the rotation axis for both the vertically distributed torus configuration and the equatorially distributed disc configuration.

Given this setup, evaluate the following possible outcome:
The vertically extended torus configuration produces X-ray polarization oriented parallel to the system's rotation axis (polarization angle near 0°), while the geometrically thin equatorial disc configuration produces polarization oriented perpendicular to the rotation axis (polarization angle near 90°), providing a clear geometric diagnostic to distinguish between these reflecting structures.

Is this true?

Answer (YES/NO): NO